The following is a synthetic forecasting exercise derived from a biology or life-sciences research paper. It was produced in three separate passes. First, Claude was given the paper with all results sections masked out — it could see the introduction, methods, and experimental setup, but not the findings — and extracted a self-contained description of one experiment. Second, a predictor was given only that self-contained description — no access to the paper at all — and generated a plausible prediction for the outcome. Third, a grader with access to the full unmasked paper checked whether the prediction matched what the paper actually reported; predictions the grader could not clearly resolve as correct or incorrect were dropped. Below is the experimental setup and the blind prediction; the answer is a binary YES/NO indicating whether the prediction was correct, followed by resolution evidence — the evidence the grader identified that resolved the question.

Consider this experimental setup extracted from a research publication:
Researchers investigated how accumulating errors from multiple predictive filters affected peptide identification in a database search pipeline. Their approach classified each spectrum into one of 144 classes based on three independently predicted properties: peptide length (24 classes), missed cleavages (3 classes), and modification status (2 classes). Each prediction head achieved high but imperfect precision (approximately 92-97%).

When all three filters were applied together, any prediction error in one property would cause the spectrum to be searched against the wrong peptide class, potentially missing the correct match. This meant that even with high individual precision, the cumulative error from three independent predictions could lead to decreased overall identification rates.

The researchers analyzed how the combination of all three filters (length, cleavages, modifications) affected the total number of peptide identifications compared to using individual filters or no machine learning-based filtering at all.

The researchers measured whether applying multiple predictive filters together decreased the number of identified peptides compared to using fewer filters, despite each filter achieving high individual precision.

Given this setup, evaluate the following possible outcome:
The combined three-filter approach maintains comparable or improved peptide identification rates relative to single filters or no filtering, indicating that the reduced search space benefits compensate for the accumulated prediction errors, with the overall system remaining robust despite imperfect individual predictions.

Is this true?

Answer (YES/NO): YES